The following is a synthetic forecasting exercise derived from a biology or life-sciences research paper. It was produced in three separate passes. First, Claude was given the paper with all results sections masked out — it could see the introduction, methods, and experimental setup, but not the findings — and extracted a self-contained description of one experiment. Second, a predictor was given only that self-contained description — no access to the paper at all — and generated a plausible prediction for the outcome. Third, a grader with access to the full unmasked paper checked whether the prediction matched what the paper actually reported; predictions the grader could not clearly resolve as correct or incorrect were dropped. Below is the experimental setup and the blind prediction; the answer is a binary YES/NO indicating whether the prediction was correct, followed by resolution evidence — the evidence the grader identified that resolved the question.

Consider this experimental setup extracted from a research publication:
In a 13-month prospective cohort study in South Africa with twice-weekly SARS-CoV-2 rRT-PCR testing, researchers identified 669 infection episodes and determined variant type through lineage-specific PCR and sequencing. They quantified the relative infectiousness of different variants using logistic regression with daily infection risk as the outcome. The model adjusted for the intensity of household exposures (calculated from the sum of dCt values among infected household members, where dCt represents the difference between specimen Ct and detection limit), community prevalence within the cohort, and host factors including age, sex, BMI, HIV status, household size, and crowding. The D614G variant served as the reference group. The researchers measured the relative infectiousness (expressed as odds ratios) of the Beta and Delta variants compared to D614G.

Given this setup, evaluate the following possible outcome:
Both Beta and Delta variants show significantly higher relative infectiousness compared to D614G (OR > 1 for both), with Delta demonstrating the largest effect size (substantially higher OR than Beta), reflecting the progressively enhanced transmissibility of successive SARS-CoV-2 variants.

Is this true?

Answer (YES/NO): YES